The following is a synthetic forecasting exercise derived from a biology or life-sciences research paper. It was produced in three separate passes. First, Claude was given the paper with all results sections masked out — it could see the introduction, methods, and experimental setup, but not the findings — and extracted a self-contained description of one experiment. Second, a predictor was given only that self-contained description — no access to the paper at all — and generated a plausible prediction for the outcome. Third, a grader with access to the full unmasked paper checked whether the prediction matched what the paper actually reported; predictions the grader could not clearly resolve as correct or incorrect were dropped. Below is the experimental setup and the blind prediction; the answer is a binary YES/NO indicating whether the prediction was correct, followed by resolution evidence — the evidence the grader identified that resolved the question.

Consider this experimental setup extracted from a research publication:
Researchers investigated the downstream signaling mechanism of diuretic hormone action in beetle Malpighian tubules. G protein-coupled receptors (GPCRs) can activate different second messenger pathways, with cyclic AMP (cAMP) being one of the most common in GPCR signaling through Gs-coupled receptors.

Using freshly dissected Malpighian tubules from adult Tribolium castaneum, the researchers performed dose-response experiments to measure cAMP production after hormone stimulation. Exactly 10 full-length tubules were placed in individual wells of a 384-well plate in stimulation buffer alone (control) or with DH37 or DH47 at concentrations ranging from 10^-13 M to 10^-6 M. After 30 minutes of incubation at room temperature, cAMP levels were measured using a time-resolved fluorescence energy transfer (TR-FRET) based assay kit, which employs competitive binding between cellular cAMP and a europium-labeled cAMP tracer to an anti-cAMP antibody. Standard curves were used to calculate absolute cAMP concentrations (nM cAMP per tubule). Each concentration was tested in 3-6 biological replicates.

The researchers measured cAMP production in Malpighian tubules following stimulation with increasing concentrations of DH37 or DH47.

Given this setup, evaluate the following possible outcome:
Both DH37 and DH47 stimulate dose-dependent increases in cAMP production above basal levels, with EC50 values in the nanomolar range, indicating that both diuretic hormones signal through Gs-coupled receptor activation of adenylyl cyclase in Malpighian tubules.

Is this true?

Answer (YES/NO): YES